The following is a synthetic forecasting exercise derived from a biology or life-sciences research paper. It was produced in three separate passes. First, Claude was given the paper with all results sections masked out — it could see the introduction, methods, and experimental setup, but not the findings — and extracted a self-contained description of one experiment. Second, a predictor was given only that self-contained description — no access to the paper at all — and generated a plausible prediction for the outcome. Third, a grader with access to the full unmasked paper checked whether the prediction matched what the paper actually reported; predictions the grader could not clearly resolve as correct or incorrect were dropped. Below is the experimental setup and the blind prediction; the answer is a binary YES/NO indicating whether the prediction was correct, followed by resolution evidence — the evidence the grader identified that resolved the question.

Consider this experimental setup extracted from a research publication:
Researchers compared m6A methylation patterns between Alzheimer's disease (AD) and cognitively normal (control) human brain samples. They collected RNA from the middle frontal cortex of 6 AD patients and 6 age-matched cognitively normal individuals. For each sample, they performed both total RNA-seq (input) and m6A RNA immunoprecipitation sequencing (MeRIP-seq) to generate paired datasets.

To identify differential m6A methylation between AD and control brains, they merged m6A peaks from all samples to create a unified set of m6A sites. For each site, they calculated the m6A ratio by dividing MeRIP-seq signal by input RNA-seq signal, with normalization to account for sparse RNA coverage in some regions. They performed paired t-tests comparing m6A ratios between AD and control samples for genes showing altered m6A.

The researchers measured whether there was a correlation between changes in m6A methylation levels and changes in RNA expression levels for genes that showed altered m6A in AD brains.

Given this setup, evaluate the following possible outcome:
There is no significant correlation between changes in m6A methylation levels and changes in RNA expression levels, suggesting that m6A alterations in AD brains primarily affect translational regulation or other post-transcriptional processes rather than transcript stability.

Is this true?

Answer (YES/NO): NO